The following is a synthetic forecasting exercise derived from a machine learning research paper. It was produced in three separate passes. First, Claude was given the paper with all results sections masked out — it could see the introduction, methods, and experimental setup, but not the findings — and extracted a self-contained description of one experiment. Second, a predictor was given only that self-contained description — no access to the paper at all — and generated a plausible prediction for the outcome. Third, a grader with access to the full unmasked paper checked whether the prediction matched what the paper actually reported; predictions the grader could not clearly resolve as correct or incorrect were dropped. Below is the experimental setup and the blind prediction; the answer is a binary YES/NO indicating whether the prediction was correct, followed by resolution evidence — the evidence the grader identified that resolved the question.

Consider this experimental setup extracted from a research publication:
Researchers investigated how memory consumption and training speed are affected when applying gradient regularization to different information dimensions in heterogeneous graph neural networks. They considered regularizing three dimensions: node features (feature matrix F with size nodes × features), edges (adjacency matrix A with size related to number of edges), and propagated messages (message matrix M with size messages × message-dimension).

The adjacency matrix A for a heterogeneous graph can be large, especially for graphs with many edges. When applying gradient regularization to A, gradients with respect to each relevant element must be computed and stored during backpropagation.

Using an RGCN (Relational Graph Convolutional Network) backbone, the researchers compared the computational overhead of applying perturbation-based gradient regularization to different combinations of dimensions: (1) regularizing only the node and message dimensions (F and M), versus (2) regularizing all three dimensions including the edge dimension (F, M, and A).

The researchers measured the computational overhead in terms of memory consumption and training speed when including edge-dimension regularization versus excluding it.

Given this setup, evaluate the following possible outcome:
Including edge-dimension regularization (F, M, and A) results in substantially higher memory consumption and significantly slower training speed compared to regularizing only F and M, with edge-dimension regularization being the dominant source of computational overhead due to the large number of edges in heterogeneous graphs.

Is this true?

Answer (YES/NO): YES